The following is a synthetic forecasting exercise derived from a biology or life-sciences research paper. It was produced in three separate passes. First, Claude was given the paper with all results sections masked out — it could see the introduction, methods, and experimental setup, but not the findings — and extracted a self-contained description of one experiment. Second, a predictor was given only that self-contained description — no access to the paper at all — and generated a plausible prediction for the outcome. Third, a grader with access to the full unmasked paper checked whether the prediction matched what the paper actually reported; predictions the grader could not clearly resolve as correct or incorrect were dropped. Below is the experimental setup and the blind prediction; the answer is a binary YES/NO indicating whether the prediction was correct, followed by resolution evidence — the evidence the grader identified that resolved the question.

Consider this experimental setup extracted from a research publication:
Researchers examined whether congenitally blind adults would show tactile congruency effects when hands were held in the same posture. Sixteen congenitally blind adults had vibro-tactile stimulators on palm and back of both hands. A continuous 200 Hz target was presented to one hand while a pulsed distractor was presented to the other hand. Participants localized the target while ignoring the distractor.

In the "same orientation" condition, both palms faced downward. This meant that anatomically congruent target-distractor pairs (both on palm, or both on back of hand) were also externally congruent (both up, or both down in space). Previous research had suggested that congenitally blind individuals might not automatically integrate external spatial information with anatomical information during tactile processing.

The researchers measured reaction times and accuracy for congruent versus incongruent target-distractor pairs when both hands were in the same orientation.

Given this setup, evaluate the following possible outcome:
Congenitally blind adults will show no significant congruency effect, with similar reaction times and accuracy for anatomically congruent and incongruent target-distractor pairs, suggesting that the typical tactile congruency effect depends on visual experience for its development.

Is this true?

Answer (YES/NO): NO